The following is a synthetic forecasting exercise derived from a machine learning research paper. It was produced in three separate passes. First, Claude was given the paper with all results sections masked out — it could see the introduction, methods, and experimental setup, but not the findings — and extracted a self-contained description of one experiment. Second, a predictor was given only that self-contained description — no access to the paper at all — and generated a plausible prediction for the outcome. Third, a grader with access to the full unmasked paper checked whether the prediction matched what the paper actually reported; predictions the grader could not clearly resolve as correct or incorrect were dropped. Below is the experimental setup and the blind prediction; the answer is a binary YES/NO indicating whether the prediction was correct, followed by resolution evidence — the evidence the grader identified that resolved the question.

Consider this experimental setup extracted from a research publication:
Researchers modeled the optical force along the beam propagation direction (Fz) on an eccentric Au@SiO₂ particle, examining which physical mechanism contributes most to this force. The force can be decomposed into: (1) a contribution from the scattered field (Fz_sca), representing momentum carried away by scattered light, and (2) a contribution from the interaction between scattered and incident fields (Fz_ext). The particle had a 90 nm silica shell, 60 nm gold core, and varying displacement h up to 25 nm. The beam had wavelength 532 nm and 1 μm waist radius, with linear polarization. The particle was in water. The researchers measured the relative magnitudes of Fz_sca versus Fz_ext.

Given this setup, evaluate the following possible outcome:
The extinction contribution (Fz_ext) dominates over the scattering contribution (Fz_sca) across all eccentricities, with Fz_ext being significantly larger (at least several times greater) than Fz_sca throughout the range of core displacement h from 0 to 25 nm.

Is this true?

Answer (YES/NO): YES